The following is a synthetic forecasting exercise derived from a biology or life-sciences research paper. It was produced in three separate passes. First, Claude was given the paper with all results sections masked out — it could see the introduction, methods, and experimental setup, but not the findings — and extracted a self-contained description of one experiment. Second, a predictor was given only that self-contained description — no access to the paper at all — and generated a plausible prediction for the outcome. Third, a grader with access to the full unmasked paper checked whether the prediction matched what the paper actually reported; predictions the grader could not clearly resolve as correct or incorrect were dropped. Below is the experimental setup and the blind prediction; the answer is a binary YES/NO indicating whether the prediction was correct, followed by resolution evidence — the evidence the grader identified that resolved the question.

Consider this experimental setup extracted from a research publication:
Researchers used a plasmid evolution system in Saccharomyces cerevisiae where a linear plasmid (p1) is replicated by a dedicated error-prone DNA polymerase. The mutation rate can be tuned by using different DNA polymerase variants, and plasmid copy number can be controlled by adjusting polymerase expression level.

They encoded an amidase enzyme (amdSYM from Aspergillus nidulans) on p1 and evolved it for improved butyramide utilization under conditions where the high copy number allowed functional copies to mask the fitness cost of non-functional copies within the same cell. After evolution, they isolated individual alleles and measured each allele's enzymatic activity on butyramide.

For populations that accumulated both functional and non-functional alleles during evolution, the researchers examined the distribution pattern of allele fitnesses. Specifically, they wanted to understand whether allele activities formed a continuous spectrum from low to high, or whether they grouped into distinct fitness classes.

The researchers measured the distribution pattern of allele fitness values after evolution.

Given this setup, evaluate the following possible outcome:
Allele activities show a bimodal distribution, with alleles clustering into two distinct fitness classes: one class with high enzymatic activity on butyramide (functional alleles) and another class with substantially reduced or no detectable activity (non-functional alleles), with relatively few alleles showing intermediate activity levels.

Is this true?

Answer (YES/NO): YES